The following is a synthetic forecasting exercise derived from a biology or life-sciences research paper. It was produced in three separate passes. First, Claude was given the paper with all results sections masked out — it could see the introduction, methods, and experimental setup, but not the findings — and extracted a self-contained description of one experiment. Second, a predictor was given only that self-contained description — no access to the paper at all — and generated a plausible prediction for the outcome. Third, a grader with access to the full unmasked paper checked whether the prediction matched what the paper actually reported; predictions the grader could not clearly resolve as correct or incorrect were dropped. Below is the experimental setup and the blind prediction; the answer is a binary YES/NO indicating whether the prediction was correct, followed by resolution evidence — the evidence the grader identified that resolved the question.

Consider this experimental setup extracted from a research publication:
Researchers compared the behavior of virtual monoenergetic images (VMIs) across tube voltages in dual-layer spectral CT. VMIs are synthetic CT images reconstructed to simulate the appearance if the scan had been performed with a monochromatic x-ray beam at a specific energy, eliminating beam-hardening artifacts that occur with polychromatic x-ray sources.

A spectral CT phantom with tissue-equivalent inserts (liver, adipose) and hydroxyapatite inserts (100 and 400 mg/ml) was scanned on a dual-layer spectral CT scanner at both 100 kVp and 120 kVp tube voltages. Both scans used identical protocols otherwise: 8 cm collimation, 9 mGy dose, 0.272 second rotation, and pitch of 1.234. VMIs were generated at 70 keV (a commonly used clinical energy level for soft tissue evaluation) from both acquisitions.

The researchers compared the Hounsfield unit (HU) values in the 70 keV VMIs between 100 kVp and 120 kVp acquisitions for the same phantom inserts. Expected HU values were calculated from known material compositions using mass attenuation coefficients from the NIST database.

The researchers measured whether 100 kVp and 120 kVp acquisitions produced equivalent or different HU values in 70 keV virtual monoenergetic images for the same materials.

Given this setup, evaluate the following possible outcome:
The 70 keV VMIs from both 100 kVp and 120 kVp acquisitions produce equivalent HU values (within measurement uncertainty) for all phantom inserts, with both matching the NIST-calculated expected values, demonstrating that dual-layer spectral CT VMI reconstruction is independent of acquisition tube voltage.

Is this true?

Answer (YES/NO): YES